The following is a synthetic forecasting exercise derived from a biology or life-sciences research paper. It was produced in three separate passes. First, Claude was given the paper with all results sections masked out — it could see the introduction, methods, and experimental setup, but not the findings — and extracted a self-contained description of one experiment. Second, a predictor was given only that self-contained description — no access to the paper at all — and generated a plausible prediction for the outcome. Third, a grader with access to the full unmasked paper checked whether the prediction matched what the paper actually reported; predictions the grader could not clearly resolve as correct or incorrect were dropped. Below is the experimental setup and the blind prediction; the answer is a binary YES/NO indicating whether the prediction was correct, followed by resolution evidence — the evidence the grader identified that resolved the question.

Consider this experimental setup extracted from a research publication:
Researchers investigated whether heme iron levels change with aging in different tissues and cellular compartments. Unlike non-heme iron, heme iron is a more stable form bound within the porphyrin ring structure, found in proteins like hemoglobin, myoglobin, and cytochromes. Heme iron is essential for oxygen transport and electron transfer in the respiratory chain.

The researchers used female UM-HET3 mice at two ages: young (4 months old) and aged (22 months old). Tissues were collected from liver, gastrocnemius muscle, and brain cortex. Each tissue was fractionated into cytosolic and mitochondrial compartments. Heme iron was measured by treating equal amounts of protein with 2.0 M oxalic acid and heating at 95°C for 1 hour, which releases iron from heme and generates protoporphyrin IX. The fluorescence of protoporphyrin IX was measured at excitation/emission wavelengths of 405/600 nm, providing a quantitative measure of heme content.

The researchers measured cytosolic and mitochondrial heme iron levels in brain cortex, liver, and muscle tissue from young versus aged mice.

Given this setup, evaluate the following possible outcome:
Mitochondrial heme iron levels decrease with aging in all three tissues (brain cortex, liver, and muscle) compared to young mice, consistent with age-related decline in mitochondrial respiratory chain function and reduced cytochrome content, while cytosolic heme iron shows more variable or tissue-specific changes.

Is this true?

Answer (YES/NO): NO